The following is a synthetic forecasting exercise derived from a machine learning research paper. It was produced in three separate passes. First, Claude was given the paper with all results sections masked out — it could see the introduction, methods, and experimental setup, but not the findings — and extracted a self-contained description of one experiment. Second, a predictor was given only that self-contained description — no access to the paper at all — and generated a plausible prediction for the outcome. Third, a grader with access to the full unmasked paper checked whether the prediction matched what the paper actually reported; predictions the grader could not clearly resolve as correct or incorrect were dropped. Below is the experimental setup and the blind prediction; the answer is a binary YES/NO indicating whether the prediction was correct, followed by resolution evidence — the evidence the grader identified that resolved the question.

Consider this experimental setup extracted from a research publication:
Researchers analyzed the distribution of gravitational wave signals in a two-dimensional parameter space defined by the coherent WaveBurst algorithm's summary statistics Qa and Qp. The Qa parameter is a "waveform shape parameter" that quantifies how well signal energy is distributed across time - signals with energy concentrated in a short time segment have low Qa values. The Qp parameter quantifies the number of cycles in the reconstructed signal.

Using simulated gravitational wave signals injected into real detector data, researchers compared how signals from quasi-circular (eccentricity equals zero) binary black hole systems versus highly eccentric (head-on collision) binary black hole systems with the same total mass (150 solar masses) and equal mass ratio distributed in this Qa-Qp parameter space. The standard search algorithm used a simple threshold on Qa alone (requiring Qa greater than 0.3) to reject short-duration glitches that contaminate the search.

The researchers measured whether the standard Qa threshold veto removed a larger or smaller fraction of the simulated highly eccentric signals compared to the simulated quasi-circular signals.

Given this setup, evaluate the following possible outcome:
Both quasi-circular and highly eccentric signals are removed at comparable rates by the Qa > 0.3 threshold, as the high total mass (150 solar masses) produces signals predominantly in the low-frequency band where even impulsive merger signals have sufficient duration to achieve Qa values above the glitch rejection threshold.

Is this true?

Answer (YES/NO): NO